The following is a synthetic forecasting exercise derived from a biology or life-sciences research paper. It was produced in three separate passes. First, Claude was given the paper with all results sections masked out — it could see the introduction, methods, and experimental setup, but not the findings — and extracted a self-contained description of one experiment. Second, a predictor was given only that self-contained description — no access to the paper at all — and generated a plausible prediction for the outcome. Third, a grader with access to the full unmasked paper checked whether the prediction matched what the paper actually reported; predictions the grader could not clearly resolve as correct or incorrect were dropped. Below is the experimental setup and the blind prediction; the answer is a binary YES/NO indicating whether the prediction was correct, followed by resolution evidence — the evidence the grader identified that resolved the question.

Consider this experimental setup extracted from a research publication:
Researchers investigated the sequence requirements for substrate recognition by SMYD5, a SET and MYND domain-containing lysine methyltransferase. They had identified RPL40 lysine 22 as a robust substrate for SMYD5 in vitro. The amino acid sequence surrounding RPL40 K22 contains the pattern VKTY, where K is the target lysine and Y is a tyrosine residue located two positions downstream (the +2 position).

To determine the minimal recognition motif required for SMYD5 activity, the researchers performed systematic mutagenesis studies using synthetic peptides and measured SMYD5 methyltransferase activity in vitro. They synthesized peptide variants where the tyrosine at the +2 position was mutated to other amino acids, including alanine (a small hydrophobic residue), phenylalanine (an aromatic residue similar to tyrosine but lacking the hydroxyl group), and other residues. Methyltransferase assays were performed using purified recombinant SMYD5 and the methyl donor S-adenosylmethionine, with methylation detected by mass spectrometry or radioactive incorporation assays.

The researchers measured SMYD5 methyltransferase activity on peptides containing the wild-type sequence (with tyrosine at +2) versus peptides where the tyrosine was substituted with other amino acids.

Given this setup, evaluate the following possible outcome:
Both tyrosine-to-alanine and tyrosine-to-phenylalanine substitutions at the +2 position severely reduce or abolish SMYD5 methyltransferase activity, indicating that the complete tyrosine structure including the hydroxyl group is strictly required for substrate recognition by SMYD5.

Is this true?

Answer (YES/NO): NO